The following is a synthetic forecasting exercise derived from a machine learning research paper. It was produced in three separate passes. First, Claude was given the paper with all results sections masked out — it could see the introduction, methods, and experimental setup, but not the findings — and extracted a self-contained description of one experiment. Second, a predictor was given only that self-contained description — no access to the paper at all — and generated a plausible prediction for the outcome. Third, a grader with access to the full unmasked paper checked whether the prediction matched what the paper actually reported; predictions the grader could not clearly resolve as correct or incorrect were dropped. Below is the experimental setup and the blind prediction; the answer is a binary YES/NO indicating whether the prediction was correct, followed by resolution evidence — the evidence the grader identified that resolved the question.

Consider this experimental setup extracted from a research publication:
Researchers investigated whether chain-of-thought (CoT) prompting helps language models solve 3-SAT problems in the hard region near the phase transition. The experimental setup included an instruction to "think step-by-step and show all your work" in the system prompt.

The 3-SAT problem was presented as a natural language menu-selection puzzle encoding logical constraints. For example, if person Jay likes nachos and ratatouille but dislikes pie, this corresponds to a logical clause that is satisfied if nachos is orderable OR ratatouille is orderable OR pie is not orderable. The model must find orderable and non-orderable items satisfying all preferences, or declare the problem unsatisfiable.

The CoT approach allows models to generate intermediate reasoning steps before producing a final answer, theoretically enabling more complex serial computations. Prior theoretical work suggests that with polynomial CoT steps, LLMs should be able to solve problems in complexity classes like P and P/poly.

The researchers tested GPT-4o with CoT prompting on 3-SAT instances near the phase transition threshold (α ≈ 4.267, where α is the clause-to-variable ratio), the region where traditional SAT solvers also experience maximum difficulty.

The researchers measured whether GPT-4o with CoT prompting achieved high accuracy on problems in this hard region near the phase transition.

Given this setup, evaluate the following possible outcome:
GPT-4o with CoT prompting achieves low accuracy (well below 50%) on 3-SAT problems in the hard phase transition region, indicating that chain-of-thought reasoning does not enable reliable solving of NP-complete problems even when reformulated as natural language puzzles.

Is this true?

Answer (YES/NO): YES